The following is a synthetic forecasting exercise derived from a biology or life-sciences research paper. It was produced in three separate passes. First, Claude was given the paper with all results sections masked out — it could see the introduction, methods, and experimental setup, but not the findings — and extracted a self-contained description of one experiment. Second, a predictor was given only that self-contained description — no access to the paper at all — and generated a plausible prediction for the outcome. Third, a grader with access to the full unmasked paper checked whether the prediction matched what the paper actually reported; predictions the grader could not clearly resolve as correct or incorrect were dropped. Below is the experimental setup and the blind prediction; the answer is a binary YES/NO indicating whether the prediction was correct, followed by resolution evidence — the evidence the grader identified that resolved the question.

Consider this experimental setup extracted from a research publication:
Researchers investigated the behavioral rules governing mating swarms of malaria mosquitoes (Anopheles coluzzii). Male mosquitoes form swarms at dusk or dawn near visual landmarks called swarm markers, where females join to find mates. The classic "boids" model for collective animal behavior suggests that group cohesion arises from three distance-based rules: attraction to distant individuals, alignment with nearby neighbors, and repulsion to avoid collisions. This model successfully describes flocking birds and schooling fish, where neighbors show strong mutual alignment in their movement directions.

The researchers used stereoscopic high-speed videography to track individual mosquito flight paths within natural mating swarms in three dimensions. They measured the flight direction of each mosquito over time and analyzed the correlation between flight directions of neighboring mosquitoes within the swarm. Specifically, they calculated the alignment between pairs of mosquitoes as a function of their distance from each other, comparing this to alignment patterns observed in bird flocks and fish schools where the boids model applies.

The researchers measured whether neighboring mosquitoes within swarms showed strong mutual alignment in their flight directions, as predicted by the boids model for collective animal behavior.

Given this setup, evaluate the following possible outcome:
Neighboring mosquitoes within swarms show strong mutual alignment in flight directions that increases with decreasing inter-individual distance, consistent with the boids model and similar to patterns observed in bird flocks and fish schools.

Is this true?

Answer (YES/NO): NO